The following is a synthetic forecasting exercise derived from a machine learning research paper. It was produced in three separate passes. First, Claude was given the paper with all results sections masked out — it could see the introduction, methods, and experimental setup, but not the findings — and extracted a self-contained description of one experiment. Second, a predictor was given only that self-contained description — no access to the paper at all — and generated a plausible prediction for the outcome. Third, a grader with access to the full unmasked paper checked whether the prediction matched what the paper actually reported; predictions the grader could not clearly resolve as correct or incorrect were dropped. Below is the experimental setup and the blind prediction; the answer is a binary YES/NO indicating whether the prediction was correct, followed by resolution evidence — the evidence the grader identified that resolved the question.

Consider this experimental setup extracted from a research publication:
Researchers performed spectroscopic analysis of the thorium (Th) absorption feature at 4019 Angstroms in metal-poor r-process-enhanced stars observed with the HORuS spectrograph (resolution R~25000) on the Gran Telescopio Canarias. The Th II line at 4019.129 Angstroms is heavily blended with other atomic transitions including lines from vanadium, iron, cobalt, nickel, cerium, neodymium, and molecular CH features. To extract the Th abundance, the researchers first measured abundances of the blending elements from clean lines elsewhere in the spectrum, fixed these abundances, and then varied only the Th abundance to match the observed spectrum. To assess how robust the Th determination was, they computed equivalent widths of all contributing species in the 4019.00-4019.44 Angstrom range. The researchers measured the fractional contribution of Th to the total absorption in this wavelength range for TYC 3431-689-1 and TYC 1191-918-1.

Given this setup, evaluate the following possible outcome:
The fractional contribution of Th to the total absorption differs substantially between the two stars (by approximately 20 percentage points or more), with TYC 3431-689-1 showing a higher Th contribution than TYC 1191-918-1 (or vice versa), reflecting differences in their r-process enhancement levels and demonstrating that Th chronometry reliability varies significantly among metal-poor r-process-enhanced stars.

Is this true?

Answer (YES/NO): NO